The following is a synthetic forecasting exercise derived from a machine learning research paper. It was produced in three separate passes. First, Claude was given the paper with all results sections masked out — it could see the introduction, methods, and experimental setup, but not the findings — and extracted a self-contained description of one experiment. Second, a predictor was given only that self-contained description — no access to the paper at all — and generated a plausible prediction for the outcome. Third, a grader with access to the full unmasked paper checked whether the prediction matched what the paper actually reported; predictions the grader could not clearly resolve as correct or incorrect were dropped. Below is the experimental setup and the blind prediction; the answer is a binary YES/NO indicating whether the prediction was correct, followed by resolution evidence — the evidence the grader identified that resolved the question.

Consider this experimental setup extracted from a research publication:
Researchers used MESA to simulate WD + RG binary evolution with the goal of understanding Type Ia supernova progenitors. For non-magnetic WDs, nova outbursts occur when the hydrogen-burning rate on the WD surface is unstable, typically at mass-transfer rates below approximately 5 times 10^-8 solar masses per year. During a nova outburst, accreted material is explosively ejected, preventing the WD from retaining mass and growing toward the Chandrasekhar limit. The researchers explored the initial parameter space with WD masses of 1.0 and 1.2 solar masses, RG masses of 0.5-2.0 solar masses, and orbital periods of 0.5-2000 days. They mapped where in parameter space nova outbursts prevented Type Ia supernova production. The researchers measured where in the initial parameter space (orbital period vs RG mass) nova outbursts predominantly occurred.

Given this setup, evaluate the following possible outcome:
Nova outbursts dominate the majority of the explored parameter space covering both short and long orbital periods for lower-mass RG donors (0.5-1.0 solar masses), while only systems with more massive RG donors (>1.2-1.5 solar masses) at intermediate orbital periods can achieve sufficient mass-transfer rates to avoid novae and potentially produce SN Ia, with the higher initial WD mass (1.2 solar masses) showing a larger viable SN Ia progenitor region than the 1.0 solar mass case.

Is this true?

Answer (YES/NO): NO